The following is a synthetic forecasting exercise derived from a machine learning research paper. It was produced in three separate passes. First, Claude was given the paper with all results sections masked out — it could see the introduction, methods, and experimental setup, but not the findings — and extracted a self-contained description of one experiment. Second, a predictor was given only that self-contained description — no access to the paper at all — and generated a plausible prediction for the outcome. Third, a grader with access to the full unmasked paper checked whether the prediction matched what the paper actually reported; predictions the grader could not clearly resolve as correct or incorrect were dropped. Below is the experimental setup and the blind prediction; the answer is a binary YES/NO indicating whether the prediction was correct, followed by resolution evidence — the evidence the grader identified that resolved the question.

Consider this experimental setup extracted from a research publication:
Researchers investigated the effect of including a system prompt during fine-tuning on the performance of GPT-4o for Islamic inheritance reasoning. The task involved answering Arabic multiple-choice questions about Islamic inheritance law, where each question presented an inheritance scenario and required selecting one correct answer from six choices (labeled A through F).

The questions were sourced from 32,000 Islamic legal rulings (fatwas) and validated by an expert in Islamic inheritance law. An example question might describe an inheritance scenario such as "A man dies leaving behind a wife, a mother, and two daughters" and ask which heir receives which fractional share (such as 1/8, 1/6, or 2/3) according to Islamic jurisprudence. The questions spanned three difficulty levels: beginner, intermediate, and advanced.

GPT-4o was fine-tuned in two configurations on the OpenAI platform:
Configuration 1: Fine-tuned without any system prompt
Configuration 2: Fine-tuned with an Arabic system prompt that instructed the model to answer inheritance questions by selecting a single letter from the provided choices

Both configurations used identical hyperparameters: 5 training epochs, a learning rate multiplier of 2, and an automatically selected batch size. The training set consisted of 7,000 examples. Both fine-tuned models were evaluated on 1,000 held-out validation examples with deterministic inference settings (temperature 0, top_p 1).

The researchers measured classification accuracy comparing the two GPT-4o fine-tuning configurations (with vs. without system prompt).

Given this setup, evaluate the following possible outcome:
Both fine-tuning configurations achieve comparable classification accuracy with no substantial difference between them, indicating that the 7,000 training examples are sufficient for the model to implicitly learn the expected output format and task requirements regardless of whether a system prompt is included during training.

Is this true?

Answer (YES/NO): NO